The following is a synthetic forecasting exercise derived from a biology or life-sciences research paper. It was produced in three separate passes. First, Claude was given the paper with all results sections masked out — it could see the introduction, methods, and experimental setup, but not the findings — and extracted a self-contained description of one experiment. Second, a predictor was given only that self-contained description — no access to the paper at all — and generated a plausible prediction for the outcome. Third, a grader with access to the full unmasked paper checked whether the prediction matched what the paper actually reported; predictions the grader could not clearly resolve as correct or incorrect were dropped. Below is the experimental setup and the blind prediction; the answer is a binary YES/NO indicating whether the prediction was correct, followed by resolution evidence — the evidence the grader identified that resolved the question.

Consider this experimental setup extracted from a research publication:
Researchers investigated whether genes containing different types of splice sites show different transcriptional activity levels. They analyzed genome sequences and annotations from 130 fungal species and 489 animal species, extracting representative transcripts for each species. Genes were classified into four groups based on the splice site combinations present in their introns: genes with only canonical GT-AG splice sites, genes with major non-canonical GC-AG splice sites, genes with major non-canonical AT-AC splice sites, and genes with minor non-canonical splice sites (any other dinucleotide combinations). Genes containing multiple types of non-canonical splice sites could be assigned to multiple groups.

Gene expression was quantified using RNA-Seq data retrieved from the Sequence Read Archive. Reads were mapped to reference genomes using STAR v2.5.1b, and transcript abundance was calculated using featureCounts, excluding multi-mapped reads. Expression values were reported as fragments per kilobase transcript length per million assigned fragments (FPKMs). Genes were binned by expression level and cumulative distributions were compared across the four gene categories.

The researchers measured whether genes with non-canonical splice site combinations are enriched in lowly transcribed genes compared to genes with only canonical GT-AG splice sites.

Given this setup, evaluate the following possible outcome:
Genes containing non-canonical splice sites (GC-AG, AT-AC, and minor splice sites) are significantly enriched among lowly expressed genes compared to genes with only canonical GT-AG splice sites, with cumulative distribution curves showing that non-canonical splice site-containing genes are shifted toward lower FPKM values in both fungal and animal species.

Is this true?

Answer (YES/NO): NO